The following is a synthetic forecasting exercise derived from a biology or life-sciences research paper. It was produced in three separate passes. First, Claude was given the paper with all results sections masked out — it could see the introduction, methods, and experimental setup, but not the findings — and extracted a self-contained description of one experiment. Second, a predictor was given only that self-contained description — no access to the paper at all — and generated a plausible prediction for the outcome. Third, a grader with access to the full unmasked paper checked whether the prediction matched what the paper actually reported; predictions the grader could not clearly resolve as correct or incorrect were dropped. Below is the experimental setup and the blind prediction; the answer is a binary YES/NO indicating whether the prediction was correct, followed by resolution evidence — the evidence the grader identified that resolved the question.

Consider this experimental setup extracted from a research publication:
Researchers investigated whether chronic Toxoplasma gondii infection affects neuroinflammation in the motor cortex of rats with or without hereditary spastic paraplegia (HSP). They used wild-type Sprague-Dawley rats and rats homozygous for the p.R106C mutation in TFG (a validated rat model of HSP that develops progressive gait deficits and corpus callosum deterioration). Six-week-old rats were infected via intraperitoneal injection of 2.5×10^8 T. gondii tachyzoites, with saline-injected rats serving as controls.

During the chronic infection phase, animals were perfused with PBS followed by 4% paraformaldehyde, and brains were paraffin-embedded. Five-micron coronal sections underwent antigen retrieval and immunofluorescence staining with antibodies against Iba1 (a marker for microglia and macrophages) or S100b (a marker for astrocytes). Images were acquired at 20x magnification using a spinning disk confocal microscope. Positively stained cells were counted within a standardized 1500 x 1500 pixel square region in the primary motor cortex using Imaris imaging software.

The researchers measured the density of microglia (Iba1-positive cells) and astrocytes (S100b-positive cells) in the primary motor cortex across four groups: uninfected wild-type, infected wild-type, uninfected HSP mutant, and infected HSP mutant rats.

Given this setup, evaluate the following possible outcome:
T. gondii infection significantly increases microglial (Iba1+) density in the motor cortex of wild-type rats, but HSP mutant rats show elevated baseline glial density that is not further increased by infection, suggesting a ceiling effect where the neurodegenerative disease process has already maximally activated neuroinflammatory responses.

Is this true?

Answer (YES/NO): NO